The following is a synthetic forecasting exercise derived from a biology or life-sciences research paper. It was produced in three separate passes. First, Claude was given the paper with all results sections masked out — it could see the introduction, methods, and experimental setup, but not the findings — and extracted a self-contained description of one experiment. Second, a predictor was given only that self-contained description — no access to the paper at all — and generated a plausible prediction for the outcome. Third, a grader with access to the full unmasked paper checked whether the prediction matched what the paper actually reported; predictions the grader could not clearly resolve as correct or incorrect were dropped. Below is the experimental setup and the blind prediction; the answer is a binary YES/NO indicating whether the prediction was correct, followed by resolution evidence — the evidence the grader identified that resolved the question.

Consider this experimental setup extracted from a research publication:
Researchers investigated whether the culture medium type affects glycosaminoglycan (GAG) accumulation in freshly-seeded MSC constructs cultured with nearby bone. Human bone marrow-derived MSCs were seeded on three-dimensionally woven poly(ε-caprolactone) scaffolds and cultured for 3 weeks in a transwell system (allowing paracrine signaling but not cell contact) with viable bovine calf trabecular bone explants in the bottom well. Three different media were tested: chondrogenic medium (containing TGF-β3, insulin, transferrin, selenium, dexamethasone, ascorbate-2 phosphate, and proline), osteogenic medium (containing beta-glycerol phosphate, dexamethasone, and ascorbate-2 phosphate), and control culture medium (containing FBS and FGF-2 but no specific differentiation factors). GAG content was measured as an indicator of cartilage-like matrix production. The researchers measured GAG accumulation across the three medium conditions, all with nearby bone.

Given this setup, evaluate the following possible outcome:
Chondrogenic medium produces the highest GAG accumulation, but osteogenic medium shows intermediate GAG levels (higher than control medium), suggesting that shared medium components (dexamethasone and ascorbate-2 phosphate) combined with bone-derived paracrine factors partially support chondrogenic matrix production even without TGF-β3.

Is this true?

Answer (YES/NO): NO